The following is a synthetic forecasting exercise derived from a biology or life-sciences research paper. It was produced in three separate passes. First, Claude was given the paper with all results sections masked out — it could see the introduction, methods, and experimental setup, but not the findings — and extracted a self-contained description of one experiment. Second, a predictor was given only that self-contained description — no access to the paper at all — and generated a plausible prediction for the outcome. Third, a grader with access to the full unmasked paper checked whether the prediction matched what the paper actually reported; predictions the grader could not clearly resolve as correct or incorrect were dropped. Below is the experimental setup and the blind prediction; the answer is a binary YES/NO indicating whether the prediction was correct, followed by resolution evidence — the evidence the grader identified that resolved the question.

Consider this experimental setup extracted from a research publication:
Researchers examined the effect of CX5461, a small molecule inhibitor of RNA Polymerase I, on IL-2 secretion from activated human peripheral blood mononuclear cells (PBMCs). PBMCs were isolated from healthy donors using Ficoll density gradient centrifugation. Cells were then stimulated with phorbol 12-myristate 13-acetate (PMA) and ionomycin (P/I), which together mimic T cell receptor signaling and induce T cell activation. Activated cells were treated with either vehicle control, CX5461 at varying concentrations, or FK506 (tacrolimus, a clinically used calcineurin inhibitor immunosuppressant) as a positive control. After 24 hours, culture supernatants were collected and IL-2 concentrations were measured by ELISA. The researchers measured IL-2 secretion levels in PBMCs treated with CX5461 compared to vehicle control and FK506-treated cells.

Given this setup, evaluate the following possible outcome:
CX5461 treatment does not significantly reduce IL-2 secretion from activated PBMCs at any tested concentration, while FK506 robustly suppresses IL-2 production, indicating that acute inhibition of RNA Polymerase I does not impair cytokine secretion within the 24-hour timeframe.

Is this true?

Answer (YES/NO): NO